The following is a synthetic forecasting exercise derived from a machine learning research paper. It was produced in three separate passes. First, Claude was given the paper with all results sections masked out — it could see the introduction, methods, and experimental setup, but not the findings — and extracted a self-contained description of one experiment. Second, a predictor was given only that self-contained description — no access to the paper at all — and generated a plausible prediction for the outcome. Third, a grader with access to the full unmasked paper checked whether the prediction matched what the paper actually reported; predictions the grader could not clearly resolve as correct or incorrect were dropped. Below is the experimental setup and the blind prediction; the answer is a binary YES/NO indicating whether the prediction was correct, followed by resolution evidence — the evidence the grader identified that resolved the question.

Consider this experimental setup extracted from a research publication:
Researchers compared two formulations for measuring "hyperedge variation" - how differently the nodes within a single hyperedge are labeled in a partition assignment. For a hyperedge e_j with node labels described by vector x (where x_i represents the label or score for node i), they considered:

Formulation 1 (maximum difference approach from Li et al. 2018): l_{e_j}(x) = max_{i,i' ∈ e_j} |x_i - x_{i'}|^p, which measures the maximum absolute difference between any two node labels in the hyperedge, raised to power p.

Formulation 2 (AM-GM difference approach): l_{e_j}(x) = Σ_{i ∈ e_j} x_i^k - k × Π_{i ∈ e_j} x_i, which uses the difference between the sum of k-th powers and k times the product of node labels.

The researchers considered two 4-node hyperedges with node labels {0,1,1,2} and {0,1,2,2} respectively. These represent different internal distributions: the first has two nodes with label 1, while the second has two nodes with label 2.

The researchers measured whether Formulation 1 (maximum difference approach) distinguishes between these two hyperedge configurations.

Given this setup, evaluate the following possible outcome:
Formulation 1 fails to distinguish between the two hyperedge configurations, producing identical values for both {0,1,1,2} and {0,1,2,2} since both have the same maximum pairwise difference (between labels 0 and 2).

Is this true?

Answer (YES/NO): YES